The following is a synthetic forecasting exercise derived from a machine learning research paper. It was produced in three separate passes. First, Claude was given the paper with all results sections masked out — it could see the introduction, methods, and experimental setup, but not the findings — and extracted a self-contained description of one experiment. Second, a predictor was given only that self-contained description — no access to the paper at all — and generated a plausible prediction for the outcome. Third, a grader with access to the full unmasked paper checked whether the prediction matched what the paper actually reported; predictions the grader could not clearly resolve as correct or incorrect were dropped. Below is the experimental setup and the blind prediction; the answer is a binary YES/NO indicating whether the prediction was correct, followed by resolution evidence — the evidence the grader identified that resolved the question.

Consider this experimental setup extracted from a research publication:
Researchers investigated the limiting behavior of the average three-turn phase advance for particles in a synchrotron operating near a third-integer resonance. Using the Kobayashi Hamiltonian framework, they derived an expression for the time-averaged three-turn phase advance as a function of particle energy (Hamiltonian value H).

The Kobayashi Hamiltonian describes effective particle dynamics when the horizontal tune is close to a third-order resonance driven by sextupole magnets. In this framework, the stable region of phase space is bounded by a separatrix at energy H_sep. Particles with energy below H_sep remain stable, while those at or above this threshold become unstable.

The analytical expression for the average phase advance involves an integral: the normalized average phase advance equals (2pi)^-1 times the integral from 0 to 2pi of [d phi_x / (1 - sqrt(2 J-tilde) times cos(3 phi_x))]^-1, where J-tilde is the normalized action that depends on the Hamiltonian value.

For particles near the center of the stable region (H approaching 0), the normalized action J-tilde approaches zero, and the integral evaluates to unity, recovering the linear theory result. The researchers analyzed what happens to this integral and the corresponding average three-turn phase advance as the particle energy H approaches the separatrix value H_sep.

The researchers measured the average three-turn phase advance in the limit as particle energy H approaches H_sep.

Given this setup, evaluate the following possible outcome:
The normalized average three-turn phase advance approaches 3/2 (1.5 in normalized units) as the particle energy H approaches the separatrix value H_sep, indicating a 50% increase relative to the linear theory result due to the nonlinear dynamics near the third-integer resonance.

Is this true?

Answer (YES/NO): NO